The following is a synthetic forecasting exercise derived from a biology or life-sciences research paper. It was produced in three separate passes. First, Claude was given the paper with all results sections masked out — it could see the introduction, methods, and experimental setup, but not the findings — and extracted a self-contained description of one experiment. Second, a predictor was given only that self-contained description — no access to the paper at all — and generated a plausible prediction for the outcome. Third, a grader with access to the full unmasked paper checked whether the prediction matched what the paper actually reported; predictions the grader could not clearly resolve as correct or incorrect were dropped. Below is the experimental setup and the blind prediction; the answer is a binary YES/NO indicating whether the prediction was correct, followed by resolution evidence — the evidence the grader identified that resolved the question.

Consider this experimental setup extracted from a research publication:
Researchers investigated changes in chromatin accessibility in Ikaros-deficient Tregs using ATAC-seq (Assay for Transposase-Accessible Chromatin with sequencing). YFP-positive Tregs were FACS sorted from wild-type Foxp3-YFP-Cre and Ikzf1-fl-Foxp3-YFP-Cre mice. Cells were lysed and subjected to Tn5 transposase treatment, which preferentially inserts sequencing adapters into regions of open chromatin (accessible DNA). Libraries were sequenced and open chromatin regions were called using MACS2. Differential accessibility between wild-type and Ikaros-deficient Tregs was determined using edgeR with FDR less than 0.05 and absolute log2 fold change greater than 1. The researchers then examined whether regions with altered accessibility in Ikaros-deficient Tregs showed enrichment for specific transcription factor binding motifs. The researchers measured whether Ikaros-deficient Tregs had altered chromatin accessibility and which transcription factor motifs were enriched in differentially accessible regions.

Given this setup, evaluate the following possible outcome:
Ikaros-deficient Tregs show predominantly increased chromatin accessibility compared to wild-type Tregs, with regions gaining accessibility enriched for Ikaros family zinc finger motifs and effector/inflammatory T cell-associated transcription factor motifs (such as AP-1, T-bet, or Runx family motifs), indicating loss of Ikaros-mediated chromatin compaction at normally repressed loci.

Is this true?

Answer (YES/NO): YES